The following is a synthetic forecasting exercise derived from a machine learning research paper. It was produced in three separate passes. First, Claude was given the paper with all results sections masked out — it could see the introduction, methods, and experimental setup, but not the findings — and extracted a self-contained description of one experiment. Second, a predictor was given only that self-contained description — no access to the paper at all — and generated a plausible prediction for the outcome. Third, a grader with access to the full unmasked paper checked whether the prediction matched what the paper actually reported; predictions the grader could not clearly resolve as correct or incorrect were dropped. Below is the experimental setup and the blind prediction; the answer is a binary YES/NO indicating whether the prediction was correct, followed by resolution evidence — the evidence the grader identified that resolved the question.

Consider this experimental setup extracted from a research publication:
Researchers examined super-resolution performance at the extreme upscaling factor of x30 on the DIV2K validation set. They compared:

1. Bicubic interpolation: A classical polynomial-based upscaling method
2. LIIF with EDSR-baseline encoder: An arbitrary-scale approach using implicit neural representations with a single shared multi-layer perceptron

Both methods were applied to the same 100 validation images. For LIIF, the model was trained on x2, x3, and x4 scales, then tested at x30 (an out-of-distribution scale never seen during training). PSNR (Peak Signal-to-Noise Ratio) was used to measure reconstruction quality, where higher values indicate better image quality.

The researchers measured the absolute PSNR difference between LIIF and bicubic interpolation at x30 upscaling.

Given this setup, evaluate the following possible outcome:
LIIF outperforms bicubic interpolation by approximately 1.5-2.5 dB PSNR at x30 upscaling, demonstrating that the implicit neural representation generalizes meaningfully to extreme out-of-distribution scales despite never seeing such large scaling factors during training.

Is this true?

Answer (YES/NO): NO